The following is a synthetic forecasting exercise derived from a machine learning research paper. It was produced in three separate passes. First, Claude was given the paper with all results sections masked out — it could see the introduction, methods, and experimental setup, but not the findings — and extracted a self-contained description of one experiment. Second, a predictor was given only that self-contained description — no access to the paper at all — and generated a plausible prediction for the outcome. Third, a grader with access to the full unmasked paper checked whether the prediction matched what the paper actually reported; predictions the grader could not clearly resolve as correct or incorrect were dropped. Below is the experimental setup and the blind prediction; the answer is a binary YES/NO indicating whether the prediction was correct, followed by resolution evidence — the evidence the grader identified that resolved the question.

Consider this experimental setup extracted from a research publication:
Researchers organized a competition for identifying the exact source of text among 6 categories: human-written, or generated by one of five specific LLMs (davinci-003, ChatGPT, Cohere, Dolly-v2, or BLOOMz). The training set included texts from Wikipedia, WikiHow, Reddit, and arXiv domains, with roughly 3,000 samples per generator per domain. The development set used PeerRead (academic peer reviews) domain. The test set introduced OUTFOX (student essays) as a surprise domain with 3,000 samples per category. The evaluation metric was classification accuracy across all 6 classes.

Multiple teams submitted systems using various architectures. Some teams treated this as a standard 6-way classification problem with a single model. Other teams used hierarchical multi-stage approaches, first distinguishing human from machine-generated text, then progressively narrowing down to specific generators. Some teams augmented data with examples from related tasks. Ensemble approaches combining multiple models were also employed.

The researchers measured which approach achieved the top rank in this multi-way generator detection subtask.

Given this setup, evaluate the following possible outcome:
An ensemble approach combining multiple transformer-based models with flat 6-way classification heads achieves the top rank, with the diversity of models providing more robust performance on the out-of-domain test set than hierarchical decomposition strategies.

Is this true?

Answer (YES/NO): YES